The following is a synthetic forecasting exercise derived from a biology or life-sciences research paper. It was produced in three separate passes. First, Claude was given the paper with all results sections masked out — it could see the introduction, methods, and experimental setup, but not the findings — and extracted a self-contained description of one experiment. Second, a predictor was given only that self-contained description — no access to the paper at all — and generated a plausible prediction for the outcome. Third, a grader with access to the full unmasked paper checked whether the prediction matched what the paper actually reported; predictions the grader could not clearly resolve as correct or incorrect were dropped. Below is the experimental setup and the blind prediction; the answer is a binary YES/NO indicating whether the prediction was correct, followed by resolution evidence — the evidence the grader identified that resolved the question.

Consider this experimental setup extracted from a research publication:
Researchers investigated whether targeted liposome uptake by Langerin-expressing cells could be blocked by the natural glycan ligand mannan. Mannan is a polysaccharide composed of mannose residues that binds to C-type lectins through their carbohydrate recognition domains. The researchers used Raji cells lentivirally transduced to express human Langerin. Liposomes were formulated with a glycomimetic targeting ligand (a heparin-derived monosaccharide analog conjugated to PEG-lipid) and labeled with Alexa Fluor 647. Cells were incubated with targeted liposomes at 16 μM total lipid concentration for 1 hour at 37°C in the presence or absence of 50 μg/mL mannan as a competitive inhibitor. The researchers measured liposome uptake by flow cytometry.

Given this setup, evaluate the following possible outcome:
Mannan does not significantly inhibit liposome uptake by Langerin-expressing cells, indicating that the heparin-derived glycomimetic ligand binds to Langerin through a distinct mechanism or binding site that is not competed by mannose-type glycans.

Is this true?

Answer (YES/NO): NO